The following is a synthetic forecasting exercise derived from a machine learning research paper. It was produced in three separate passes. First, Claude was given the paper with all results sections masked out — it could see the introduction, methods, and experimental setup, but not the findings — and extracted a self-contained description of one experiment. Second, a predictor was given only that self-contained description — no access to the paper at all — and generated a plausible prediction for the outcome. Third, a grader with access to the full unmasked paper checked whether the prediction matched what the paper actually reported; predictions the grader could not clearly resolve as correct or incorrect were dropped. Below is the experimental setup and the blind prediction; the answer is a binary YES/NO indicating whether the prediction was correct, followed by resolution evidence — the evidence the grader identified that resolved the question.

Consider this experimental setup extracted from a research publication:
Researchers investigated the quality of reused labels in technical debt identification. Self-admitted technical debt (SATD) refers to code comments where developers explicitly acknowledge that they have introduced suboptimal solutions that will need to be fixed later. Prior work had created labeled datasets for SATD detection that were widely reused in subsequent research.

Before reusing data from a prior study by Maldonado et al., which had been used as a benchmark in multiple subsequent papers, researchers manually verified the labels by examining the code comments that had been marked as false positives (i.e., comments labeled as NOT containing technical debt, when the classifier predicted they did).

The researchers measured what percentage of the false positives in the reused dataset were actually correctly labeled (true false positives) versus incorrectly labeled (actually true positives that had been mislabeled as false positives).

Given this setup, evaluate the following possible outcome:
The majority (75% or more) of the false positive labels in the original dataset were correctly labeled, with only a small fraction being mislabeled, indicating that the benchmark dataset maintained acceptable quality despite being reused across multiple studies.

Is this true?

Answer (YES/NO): NO